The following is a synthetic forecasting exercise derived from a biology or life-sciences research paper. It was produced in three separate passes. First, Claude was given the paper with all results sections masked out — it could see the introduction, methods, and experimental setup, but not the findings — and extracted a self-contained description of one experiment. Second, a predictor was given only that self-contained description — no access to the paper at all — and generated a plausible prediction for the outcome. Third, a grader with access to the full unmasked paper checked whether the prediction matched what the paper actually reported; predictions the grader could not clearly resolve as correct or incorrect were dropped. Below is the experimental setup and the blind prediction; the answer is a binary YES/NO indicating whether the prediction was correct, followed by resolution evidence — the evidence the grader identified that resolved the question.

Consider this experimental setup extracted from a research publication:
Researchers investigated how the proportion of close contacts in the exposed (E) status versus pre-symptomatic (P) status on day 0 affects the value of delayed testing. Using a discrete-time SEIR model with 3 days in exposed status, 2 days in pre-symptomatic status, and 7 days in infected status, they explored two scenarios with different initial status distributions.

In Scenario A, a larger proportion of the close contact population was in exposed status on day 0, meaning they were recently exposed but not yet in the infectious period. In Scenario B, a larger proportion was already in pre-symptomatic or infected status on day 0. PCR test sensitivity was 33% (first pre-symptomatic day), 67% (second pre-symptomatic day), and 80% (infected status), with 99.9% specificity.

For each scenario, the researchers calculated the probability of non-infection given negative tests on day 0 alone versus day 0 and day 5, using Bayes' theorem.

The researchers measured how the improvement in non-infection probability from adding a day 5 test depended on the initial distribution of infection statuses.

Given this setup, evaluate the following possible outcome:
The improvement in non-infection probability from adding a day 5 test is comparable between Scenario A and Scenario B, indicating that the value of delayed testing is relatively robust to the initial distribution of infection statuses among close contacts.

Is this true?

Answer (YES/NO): YES